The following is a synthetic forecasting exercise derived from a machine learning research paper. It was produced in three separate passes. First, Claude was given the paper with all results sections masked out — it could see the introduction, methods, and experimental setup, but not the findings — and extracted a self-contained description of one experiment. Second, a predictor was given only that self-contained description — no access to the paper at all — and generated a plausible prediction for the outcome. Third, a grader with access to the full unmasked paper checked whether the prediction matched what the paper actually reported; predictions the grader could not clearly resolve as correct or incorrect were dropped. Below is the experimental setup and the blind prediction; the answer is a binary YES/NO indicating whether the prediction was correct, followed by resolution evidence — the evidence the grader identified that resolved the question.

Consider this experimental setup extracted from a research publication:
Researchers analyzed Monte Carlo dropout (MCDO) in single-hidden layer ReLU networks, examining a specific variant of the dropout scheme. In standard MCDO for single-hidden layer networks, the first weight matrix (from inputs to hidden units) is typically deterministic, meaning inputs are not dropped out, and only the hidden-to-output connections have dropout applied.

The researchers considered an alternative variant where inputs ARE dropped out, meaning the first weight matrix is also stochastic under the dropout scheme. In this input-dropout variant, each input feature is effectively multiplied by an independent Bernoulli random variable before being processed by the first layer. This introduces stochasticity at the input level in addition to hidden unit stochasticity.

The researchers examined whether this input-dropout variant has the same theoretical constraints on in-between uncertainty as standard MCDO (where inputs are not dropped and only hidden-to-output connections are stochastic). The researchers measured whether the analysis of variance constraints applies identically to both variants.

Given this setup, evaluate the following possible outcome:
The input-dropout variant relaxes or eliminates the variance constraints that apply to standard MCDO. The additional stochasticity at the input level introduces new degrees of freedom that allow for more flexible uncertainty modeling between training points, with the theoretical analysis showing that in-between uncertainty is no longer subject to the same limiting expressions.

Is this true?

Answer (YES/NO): NO